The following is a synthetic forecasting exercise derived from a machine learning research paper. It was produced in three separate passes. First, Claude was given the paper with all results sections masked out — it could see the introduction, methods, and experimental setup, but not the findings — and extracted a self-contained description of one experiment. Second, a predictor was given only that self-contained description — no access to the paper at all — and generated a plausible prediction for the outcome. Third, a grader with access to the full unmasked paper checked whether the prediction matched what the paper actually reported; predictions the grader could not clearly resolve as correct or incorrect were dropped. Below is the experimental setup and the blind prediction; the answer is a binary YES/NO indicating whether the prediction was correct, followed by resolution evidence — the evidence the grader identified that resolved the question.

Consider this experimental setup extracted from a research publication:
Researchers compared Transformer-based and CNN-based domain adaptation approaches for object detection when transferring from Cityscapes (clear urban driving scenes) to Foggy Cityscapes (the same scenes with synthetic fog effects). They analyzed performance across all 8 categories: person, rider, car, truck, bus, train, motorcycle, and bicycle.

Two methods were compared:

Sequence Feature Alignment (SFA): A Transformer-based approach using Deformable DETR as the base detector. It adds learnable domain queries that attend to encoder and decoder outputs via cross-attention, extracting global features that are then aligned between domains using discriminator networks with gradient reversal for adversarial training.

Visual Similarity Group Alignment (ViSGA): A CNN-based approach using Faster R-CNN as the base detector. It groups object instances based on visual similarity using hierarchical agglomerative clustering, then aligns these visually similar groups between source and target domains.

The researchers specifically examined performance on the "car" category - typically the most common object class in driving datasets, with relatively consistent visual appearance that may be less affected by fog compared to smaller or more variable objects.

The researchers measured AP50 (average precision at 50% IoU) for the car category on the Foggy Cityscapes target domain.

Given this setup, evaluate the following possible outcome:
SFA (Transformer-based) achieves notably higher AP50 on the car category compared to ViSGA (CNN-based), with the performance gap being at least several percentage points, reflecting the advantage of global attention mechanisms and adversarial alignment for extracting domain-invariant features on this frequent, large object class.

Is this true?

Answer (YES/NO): YES